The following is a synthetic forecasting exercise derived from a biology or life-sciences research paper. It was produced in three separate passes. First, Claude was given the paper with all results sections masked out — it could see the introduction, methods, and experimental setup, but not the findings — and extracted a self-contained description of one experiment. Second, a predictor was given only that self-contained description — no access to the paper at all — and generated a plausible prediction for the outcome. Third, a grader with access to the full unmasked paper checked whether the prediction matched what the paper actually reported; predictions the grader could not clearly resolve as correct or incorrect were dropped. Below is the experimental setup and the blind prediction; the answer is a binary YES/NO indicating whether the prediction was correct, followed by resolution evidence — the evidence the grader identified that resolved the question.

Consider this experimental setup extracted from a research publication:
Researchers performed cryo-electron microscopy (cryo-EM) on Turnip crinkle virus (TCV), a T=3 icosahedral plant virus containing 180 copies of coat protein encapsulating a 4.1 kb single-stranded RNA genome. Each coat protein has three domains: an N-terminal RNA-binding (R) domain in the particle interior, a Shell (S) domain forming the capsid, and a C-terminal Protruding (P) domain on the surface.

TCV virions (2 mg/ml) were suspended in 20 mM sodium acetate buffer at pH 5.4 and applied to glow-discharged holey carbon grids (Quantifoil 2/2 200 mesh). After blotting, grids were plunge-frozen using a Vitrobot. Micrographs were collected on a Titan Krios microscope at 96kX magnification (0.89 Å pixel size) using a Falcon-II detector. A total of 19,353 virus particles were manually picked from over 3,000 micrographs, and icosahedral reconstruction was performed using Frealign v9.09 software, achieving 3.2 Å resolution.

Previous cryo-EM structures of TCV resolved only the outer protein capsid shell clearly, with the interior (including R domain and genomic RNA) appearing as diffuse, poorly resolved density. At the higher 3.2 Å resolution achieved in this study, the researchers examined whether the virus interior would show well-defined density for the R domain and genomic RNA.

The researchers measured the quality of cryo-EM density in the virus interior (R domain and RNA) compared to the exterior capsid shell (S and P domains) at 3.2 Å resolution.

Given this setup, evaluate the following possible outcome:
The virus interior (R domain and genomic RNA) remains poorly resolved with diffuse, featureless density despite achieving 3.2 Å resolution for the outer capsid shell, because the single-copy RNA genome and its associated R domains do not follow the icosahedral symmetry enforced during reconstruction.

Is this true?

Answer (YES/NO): YES